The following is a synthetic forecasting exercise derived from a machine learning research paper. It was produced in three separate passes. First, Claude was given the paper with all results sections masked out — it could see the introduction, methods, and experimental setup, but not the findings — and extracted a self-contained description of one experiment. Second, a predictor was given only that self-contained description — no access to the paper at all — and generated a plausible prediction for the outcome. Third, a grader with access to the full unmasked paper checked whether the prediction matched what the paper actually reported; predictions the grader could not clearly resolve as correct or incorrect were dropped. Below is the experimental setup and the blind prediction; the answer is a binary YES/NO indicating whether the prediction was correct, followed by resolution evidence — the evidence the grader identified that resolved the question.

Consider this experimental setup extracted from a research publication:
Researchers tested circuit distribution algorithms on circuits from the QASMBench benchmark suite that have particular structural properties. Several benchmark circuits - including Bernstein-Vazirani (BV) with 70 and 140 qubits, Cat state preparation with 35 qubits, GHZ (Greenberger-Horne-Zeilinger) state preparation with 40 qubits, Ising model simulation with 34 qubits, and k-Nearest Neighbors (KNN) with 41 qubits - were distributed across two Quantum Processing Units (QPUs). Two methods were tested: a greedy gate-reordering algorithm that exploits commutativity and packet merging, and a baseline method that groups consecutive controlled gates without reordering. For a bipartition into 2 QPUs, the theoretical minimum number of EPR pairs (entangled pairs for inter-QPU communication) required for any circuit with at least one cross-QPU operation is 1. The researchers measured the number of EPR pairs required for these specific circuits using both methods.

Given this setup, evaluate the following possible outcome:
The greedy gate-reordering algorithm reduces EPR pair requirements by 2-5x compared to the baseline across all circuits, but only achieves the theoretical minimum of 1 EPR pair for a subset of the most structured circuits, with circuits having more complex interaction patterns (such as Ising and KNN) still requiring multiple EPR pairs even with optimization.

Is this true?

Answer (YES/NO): NO